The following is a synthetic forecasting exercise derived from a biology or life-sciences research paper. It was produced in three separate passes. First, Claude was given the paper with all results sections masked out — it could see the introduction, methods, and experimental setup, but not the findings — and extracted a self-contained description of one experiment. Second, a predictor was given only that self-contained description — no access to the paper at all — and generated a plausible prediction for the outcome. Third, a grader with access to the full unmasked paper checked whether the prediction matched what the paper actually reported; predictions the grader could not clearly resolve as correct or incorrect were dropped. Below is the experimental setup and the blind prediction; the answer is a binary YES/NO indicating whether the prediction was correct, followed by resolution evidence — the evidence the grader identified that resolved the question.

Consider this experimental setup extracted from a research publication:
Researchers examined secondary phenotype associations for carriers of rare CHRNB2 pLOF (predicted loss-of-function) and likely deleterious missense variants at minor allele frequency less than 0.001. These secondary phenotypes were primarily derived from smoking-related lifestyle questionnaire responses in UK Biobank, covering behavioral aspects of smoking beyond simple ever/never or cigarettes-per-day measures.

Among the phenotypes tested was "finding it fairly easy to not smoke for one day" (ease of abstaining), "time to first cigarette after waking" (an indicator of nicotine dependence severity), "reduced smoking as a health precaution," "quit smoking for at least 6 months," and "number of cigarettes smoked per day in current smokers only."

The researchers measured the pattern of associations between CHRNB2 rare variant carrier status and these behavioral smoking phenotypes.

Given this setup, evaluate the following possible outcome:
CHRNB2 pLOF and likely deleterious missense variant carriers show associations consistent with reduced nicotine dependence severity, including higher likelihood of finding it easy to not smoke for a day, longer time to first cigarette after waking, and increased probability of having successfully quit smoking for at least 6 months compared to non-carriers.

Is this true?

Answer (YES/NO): YES